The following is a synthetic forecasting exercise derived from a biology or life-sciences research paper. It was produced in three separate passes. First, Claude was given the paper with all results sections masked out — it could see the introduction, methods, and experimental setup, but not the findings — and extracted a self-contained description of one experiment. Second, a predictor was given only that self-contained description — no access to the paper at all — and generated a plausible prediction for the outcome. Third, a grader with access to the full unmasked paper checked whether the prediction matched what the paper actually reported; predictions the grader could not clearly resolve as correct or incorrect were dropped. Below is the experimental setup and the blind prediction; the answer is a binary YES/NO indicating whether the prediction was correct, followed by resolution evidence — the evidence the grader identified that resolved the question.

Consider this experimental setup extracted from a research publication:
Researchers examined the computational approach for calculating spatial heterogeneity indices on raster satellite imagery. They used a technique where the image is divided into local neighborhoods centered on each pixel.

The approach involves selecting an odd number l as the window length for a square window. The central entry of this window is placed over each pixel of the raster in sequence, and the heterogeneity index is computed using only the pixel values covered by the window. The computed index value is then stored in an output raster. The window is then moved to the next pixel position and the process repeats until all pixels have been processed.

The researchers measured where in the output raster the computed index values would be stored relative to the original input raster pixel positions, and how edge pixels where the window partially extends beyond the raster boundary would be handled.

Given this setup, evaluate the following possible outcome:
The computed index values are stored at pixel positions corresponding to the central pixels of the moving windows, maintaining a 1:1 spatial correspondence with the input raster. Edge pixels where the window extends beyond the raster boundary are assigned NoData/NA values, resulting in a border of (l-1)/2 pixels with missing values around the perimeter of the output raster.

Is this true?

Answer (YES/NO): NO